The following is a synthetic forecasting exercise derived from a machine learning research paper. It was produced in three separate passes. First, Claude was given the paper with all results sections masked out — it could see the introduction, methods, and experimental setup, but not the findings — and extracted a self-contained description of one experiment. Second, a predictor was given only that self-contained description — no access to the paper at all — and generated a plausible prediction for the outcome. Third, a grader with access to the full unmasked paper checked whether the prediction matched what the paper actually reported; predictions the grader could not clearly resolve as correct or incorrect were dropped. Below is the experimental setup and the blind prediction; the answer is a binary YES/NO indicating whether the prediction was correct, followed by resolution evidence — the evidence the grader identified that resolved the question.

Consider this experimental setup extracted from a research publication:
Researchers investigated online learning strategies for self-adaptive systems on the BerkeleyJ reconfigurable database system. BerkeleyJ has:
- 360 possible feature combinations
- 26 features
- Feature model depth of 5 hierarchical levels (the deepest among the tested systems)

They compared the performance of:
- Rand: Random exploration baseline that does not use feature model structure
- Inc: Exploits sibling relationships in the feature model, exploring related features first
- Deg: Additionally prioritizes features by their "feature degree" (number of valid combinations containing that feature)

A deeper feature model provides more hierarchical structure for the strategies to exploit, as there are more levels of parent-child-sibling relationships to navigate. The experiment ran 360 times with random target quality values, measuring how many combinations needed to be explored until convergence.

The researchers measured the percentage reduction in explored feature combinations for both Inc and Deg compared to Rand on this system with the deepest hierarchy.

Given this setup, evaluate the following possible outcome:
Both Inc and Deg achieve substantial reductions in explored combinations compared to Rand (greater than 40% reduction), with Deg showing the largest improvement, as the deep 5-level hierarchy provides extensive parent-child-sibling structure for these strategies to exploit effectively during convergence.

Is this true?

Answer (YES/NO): NO